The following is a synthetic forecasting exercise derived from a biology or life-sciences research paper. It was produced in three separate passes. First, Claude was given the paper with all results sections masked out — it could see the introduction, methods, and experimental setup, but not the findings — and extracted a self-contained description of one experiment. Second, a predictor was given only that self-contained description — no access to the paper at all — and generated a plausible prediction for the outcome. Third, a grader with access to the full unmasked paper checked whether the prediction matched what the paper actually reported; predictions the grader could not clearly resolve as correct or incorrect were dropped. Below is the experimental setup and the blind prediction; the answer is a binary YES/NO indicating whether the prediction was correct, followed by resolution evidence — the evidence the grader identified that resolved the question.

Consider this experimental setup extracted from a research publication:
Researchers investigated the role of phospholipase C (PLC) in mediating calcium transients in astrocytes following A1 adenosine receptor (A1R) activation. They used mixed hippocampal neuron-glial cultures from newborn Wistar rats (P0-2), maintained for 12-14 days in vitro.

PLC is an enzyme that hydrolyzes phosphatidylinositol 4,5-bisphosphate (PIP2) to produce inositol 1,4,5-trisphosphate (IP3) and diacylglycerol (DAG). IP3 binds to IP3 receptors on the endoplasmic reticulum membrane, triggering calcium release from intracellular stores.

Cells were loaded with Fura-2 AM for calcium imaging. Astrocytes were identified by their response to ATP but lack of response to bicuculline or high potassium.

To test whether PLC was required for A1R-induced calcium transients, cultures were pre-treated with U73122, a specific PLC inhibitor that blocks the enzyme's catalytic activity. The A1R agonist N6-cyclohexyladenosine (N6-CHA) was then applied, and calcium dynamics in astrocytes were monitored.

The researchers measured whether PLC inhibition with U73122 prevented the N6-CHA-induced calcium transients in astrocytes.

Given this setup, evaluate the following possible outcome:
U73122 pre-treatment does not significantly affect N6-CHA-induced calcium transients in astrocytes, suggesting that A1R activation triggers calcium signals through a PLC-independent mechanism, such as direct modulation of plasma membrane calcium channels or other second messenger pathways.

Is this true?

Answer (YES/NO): NO